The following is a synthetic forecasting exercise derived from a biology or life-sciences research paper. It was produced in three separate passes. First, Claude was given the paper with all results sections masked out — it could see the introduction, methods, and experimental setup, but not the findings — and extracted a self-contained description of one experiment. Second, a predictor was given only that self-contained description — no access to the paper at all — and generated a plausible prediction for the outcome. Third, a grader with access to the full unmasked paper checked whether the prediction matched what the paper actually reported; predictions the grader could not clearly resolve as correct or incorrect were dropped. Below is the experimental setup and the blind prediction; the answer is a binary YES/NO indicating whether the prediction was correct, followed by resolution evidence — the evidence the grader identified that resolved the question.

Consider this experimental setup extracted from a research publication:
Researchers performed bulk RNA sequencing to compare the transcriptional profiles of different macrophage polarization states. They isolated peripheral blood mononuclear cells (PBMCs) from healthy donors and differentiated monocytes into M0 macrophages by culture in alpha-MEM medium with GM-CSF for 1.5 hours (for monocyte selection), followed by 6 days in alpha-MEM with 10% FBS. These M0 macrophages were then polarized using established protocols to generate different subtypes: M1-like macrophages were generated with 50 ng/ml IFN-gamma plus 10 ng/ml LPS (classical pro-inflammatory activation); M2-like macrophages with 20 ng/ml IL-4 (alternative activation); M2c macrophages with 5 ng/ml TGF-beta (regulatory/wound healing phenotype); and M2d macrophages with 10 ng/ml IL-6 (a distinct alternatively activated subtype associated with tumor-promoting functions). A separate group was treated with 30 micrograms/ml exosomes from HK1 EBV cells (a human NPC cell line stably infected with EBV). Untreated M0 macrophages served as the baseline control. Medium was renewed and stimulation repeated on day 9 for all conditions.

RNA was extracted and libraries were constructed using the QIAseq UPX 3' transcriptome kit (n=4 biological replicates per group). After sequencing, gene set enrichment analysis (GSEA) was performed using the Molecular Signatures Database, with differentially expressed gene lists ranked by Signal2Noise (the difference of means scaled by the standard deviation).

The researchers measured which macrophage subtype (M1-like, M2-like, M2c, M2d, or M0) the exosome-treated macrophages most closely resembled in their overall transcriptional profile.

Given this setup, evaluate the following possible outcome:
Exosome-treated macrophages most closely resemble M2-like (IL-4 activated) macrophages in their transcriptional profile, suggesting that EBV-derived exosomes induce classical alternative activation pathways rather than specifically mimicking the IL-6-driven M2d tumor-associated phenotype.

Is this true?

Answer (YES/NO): NO